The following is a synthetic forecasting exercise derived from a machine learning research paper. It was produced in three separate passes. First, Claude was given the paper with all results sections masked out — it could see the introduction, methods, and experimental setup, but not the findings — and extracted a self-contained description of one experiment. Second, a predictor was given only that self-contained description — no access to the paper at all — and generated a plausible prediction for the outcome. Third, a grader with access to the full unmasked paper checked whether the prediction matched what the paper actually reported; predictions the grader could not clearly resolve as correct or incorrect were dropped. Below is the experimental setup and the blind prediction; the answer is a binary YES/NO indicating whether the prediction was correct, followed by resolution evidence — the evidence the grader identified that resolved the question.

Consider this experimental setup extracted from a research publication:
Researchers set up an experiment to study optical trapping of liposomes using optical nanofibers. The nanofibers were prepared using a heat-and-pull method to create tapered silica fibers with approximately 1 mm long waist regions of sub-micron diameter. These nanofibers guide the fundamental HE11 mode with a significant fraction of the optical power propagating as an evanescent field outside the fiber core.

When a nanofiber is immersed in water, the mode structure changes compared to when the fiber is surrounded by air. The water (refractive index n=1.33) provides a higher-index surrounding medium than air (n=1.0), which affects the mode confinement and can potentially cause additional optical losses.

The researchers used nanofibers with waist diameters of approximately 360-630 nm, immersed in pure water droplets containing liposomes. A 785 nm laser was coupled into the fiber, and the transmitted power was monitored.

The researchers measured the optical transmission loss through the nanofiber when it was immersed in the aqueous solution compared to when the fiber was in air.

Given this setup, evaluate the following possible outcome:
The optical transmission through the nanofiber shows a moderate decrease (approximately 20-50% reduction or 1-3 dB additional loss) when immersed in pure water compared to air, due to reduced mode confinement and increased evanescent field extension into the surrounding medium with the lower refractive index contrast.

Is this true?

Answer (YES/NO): NO